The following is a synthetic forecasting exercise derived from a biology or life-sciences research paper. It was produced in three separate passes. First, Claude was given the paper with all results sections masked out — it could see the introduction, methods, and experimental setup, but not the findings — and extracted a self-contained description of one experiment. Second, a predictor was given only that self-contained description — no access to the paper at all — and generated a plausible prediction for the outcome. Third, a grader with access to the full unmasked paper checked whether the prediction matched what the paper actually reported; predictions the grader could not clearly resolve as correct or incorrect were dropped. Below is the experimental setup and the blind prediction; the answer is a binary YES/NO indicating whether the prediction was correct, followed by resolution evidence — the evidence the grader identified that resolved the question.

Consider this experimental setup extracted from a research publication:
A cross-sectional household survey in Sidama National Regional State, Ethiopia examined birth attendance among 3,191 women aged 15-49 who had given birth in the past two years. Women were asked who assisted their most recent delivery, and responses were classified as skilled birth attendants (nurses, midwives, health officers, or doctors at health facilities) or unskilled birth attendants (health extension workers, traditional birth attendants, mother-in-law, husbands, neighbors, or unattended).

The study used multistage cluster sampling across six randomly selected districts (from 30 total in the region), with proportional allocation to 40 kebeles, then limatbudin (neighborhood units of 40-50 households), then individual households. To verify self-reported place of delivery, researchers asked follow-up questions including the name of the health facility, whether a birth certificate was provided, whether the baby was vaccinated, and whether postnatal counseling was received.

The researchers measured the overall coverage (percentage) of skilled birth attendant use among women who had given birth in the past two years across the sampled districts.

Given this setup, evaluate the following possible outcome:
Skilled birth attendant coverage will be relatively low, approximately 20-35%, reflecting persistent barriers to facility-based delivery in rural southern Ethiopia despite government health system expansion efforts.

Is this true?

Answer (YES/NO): NO